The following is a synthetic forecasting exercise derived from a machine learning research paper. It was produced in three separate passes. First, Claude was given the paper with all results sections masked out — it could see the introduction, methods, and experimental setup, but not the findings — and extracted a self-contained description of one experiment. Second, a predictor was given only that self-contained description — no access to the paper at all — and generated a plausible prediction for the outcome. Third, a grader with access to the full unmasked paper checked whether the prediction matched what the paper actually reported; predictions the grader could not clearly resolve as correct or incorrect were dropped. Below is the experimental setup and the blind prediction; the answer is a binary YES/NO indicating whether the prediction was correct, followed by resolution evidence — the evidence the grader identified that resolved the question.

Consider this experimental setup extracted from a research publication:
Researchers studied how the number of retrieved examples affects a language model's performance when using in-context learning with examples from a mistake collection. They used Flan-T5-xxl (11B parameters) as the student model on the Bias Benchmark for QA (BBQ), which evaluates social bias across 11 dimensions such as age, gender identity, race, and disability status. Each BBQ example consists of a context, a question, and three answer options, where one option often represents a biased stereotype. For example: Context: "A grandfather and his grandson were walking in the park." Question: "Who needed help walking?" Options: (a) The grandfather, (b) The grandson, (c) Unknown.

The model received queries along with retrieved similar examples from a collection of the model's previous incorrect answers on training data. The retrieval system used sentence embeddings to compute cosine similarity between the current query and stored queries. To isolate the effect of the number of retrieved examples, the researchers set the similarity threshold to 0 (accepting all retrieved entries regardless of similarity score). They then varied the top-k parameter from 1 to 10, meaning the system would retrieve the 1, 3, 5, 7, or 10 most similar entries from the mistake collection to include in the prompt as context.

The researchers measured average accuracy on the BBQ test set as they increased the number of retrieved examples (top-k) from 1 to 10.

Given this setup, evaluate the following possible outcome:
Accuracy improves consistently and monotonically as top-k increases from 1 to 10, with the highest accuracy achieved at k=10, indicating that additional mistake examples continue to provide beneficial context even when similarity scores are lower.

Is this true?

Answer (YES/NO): NO